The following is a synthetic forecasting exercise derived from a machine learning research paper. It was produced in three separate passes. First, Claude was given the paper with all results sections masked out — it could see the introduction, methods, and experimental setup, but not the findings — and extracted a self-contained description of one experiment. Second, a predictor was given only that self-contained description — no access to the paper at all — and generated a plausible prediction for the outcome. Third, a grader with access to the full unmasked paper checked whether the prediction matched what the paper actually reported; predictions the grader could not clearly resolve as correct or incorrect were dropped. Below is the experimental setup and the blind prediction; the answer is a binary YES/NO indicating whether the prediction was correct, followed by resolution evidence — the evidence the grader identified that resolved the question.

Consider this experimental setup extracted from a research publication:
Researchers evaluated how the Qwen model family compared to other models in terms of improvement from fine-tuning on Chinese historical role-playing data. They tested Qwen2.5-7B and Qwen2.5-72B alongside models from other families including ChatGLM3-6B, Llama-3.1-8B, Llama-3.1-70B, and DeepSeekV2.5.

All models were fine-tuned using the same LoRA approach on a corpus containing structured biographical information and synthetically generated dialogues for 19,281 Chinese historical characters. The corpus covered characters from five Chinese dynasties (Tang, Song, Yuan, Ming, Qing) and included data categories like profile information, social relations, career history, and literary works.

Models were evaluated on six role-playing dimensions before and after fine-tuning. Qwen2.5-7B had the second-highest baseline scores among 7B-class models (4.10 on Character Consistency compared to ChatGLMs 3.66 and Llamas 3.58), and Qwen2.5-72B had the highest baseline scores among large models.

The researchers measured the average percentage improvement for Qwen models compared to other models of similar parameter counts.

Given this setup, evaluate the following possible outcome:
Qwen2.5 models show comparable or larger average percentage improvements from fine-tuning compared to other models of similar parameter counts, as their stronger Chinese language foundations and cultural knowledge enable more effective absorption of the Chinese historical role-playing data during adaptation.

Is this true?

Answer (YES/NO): NO